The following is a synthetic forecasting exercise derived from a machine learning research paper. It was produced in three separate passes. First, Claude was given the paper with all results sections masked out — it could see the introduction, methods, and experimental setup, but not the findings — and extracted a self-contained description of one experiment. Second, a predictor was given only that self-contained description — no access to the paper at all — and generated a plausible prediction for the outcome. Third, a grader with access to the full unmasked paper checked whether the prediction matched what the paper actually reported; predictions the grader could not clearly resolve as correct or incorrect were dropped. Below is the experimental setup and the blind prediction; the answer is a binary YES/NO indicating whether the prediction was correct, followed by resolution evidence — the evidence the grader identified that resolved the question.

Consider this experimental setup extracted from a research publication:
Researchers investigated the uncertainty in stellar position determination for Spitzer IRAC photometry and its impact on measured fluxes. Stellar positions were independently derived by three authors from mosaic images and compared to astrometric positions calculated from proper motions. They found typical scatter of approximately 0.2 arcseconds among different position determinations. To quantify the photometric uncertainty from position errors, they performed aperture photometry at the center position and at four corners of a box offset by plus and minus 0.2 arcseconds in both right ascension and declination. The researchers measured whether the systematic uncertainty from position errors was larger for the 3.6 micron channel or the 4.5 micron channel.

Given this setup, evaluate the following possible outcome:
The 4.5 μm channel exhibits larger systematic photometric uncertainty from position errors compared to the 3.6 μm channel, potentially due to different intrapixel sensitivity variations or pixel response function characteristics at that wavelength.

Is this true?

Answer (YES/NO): NO